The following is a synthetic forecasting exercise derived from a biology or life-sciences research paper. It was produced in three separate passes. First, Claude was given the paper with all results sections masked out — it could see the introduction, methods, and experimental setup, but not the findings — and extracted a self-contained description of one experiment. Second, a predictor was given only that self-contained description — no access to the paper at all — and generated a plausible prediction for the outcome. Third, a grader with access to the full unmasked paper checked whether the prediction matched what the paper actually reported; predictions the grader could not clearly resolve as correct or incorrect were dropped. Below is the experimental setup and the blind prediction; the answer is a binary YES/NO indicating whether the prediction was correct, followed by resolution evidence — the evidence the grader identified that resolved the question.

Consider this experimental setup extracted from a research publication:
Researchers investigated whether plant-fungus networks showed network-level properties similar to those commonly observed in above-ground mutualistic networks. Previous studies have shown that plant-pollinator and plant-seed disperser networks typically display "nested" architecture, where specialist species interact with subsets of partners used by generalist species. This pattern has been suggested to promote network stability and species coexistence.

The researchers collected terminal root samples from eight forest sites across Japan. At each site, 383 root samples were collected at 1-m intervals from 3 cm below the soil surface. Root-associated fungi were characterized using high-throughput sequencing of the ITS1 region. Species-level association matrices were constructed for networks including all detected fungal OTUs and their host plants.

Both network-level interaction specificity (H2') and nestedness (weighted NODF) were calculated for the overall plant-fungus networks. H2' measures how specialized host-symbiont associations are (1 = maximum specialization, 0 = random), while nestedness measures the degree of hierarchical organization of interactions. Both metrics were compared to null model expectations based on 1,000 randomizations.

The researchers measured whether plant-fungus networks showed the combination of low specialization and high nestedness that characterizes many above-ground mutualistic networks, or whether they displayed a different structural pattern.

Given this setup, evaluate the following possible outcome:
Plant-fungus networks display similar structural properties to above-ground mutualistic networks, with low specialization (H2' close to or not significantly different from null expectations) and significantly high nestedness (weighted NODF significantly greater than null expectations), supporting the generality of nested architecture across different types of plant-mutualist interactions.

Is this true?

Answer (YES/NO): NO